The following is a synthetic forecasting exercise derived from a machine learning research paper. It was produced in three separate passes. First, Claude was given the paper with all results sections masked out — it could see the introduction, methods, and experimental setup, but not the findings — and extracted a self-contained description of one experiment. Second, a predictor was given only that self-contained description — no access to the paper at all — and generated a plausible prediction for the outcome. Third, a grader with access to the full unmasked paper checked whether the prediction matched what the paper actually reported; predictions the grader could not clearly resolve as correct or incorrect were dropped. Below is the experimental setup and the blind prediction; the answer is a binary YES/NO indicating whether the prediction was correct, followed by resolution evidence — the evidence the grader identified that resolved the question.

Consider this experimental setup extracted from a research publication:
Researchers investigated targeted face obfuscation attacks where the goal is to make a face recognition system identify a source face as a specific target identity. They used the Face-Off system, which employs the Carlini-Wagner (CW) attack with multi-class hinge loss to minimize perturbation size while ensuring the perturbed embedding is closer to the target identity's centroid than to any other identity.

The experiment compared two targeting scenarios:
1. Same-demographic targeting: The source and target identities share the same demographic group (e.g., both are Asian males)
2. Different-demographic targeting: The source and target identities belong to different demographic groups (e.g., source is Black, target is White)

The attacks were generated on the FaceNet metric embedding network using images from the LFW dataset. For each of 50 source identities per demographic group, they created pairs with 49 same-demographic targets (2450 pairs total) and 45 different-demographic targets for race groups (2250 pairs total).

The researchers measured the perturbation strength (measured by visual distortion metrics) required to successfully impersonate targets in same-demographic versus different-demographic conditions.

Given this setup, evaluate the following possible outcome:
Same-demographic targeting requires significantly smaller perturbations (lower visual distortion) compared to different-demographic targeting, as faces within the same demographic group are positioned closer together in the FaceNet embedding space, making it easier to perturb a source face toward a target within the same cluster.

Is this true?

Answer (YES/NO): YES